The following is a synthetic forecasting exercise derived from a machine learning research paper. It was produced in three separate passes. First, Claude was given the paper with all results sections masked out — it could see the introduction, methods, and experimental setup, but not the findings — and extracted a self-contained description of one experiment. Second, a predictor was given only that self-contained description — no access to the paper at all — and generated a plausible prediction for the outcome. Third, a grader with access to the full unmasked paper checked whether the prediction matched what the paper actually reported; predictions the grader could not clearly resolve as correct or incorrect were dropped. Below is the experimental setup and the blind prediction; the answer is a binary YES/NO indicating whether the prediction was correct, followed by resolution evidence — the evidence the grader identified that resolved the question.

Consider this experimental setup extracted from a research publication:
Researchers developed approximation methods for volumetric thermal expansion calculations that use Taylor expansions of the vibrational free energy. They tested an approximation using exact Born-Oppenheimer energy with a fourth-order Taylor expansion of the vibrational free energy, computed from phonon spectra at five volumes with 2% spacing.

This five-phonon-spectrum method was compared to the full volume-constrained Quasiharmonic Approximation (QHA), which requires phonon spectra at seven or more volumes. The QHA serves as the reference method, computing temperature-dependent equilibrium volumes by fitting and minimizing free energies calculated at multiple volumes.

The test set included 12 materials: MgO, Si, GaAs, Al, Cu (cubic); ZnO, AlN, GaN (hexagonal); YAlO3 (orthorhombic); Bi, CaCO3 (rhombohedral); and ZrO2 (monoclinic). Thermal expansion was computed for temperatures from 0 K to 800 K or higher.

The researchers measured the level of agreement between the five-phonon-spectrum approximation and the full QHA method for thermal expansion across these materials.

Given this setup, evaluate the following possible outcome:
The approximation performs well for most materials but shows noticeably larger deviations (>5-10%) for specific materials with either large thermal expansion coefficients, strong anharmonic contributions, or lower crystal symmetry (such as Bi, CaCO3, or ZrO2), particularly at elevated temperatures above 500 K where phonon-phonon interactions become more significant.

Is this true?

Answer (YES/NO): NO